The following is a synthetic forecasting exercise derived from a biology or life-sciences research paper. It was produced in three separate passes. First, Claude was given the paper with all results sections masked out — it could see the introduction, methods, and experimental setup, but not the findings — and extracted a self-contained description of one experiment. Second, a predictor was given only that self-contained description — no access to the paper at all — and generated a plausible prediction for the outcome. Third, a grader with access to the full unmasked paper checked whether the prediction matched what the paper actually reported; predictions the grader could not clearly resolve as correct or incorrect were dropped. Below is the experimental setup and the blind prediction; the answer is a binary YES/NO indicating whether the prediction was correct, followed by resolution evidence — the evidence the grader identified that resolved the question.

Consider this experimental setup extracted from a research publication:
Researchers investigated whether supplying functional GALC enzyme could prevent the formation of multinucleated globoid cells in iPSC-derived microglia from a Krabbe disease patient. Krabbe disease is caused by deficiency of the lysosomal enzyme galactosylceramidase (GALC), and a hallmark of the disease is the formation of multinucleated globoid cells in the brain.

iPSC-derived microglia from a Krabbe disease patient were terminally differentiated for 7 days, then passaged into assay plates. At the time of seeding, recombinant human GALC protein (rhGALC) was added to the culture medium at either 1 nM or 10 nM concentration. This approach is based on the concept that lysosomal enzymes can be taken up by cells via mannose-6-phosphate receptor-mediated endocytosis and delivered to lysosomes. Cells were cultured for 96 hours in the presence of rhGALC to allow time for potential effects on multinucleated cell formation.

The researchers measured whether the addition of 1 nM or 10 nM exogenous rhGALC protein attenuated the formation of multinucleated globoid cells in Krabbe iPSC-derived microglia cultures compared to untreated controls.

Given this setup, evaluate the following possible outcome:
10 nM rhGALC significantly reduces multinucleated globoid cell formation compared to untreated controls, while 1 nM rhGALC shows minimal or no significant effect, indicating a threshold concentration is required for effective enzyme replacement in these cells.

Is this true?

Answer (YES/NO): NO